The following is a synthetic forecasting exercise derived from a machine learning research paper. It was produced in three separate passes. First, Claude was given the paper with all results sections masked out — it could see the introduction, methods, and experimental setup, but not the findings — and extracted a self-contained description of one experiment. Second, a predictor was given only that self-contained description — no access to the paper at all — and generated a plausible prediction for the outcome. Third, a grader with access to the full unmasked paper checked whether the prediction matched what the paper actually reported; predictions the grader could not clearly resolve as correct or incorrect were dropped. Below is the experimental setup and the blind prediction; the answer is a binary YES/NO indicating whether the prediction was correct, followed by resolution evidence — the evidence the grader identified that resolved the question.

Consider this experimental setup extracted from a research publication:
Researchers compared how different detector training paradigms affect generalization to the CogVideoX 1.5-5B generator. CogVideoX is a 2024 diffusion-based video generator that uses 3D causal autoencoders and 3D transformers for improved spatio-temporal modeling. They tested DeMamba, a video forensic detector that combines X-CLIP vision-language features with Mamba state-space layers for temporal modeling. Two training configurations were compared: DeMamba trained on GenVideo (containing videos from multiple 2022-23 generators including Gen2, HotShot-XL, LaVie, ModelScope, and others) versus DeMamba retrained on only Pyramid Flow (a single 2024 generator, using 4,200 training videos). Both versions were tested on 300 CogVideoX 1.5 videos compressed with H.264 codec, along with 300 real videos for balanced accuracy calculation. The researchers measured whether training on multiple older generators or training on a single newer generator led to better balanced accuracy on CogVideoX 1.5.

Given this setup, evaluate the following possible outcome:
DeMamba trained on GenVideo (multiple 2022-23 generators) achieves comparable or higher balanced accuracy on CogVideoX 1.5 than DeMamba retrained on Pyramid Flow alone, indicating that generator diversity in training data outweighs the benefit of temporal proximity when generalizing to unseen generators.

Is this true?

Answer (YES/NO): YES